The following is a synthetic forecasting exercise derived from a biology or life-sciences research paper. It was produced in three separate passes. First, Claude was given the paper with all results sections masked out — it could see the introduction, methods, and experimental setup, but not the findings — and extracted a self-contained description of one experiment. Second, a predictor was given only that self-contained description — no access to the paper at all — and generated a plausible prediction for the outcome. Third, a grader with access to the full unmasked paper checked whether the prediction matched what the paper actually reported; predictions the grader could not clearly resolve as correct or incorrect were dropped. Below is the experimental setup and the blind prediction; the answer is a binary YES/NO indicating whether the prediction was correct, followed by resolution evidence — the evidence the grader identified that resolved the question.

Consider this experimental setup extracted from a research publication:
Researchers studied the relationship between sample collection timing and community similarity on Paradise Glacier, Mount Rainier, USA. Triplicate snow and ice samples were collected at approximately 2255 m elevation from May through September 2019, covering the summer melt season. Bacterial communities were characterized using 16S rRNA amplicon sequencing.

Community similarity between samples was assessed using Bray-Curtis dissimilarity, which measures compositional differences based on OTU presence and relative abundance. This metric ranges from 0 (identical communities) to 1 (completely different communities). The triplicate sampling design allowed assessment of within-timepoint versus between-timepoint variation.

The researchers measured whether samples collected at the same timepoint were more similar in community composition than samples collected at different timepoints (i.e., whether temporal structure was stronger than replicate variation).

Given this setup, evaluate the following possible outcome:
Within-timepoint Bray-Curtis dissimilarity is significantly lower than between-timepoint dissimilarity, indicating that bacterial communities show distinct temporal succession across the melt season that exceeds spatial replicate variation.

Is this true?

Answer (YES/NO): NO